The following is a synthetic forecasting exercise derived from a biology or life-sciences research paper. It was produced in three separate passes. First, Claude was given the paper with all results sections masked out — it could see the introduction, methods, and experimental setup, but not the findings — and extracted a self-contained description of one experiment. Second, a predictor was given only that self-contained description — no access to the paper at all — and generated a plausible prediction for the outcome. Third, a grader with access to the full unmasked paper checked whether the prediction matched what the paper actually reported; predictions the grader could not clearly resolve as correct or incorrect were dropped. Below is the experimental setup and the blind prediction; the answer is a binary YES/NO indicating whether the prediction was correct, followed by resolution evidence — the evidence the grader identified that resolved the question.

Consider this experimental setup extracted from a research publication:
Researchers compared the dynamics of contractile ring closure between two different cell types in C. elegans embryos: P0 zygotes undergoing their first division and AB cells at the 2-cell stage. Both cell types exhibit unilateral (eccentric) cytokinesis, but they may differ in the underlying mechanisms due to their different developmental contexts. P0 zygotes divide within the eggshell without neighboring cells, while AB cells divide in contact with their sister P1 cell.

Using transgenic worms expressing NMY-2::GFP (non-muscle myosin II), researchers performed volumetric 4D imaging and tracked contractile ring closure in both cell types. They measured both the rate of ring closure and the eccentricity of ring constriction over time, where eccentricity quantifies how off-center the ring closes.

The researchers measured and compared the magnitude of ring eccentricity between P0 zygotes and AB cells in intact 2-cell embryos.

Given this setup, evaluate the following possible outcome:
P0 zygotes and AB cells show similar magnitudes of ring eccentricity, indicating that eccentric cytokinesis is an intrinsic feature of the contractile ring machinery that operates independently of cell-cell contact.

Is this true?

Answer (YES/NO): NO